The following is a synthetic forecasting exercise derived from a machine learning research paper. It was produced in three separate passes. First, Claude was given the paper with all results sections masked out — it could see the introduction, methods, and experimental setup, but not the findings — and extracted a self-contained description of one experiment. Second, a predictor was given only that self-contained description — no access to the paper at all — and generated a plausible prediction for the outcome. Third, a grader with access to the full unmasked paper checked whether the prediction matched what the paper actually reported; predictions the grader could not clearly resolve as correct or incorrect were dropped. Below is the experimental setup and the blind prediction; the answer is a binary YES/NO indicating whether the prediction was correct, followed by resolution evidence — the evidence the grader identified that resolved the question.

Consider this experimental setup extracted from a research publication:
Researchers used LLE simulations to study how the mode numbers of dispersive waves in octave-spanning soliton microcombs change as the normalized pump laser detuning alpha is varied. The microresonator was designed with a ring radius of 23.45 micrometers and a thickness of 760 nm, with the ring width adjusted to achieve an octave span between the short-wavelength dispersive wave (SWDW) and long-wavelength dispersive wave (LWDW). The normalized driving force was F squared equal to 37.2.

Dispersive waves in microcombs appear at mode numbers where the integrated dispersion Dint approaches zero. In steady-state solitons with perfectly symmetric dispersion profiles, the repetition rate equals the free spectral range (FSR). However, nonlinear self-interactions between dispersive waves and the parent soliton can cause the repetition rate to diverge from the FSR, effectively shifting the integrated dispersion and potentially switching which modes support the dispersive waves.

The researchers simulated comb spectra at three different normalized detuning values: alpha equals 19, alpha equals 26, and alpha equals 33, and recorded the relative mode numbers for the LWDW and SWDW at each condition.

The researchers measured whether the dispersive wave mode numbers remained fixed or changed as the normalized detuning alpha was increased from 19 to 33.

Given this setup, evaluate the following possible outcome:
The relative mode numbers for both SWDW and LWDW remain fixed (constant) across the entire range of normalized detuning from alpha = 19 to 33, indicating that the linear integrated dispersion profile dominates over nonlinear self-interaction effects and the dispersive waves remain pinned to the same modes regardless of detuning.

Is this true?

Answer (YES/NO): NO